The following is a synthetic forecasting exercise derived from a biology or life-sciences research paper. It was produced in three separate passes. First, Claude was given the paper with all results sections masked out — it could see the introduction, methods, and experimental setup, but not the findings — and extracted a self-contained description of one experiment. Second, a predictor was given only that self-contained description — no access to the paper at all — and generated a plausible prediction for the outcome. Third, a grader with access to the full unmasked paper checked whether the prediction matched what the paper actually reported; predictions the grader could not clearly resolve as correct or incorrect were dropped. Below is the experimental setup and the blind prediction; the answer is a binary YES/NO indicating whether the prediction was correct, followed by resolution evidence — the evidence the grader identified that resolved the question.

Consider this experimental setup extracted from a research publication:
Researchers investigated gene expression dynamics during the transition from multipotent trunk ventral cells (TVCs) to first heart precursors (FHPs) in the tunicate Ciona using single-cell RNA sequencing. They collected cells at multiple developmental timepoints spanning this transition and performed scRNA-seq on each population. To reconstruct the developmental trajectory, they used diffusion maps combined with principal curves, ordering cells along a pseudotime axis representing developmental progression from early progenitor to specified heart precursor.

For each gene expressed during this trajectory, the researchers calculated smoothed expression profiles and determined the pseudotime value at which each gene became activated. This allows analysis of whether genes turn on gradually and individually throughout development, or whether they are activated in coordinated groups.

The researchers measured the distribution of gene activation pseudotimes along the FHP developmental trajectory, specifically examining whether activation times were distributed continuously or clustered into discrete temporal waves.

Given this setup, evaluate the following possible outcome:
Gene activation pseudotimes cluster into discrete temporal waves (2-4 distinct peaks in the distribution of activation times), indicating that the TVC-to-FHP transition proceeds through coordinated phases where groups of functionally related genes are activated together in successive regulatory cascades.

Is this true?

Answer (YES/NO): YES